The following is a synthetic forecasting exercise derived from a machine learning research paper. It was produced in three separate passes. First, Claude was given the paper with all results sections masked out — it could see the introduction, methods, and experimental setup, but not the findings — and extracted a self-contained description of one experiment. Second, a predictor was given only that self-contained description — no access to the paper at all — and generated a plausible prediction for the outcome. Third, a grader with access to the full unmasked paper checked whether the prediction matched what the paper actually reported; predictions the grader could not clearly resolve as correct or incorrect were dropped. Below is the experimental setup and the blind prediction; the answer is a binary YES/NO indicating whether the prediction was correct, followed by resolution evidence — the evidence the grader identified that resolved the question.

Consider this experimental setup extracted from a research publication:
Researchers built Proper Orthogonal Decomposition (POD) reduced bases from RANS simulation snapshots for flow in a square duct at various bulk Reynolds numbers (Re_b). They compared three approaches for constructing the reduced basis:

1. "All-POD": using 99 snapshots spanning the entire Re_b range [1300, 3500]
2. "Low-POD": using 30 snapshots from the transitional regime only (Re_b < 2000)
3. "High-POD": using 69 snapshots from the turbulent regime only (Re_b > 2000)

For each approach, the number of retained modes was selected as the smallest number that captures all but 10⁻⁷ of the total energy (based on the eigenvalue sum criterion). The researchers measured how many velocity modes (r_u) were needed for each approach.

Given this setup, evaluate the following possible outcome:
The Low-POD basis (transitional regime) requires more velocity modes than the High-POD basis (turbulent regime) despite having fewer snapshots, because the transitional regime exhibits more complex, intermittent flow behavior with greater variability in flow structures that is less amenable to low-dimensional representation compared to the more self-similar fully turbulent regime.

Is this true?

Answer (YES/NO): YES